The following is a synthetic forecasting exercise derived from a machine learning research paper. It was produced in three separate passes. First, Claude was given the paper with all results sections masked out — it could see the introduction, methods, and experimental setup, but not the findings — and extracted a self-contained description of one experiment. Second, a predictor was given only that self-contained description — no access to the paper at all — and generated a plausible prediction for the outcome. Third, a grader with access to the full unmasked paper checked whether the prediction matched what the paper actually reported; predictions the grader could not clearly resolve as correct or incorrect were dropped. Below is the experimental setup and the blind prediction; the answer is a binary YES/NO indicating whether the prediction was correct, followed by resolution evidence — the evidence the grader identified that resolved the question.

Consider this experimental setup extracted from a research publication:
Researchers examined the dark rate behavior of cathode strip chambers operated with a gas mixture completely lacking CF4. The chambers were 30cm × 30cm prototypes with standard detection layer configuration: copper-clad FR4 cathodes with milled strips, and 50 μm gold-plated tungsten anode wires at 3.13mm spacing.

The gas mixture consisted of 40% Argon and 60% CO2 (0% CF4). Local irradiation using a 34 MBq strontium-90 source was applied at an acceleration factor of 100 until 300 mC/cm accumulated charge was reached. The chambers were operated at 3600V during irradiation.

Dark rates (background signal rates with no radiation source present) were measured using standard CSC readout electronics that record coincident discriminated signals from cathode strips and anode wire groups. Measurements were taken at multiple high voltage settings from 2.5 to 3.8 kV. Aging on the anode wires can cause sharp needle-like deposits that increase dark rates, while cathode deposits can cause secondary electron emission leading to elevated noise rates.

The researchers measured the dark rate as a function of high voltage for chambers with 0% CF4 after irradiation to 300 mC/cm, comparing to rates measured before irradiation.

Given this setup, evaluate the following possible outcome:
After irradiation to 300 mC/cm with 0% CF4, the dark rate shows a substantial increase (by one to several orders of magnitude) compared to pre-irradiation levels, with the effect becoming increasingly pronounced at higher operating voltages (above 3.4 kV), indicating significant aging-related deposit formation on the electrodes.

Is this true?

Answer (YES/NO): NO